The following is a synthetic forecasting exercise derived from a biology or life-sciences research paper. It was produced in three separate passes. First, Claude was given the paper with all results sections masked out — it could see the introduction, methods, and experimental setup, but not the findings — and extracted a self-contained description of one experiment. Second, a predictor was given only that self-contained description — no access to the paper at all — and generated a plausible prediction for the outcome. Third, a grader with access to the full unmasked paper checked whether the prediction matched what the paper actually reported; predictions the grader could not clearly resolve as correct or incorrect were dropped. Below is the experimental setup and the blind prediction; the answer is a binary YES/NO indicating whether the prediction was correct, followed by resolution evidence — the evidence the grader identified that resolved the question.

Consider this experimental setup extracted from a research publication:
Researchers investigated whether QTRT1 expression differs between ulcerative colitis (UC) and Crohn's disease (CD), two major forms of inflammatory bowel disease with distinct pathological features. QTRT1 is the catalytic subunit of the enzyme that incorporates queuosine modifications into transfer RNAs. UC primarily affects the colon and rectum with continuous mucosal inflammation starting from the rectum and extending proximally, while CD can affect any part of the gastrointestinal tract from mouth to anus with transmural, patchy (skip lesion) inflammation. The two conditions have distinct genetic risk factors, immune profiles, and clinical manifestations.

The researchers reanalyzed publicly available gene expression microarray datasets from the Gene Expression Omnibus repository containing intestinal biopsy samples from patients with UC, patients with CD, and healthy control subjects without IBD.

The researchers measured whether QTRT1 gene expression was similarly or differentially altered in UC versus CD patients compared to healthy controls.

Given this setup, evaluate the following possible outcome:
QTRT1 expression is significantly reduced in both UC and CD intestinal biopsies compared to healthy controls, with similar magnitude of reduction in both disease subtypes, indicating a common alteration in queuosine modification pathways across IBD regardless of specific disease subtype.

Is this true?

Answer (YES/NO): YES